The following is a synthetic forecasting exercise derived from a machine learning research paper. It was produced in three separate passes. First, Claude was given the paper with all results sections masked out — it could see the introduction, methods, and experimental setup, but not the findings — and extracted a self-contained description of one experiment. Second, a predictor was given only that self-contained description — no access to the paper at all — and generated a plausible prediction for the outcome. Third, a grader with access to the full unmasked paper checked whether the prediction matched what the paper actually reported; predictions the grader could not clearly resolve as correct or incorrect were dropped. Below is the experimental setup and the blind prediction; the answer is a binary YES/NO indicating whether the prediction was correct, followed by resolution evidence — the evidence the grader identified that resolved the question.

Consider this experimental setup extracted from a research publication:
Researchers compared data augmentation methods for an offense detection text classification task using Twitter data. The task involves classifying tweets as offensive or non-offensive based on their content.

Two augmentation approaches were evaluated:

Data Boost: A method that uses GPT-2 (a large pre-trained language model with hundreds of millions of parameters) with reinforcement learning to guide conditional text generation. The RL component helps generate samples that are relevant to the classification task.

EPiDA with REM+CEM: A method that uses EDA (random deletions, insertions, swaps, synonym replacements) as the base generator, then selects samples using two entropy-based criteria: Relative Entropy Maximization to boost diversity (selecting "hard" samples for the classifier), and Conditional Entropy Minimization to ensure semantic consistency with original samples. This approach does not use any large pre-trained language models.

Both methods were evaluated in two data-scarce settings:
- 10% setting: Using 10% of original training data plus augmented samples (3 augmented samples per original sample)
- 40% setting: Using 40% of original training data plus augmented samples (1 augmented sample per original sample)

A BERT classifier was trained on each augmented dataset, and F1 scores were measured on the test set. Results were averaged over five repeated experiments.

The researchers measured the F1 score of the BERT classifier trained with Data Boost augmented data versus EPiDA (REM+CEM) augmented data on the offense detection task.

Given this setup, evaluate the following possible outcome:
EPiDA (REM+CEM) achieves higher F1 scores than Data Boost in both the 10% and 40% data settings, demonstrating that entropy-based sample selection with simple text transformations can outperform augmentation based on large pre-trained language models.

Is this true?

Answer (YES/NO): NO